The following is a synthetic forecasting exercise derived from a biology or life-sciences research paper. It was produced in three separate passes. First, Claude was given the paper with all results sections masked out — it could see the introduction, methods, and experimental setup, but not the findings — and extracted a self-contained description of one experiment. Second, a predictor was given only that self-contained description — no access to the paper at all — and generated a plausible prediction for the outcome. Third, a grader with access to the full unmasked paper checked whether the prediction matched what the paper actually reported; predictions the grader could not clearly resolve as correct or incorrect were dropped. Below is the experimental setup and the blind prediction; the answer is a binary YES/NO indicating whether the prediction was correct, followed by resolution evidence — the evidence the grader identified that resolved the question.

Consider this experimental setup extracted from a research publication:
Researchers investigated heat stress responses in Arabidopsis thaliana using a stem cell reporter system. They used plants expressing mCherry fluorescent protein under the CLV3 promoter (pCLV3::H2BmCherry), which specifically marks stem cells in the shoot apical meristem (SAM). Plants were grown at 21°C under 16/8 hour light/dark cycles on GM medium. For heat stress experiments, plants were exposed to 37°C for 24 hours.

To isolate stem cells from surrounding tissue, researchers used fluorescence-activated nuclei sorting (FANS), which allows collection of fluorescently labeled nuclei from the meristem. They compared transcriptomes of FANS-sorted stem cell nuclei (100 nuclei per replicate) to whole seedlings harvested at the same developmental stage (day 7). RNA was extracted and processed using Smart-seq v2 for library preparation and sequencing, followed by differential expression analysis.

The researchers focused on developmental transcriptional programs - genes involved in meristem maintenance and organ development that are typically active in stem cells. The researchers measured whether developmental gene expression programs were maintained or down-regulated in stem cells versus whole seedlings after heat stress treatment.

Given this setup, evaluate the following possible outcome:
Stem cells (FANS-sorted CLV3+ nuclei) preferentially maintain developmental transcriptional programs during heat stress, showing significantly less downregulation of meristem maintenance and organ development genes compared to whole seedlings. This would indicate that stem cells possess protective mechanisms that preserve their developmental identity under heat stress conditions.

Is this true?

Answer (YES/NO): YES